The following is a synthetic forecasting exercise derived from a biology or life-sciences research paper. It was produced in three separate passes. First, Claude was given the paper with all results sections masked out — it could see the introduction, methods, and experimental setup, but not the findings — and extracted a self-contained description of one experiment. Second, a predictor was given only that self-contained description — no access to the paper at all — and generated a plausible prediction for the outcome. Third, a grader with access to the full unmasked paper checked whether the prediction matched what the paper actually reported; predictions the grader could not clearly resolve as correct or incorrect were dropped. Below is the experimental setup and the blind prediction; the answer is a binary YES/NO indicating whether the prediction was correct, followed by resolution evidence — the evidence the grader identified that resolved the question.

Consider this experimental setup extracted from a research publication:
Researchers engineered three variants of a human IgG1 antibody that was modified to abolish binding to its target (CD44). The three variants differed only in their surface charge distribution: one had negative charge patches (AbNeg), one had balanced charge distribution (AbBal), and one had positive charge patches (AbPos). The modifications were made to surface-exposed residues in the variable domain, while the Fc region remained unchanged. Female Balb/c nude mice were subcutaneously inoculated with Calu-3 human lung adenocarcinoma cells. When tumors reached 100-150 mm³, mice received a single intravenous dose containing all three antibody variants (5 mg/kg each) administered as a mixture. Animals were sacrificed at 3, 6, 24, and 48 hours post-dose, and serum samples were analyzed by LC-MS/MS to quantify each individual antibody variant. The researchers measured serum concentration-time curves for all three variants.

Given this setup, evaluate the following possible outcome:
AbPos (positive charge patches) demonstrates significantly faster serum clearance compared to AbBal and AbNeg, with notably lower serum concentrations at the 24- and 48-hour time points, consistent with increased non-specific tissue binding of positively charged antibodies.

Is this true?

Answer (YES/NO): YES